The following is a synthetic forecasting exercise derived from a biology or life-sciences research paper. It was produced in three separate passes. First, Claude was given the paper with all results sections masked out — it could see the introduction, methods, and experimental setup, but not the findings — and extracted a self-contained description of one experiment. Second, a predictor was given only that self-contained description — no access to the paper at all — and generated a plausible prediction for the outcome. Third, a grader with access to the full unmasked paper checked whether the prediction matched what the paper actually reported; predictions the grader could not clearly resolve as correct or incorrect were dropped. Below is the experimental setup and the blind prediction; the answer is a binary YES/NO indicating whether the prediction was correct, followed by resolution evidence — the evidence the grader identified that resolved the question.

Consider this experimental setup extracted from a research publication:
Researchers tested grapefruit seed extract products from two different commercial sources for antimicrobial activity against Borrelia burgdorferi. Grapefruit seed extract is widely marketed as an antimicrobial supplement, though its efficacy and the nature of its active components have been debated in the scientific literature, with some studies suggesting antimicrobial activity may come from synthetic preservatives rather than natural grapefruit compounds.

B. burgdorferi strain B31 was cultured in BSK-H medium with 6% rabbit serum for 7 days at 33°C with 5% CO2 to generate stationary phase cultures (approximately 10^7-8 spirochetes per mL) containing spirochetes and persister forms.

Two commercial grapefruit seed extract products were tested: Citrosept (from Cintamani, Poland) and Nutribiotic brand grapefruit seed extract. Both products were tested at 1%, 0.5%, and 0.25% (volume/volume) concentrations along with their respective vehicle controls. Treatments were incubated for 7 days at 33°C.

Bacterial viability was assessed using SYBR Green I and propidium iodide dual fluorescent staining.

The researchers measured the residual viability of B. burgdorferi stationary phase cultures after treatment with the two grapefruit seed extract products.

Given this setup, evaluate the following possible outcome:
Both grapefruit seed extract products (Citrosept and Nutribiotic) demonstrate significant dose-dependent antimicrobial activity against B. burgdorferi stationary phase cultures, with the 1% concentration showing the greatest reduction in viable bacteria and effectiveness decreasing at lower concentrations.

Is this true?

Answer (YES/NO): NO